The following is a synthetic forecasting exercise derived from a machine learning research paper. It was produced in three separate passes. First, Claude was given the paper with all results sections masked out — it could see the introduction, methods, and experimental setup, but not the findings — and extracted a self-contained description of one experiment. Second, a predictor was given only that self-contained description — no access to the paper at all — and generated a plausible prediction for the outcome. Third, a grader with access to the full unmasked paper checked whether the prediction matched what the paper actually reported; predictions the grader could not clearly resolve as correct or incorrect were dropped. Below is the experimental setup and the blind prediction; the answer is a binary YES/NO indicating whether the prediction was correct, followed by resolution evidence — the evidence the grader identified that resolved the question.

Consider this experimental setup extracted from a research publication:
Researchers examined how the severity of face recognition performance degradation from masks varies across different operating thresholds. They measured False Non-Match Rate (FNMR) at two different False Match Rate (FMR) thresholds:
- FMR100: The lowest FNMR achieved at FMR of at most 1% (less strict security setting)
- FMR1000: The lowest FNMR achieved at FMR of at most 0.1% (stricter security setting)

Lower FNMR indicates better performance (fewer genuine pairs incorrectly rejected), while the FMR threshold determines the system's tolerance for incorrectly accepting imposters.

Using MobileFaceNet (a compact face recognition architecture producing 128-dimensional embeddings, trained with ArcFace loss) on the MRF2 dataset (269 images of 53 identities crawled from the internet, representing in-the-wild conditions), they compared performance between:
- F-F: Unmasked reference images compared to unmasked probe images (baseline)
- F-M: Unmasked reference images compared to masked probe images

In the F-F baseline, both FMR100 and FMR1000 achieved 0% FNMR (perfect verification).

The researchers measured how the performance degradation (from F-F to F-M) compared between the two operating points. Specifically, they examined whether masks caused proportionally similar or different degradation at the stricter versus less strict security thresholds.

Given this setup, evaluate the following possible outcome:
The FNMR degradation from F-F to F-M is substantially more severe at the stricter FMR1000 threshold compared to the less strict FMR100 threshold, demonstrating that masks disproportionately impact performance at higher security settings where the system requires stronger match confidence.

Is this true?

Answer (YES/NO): YES